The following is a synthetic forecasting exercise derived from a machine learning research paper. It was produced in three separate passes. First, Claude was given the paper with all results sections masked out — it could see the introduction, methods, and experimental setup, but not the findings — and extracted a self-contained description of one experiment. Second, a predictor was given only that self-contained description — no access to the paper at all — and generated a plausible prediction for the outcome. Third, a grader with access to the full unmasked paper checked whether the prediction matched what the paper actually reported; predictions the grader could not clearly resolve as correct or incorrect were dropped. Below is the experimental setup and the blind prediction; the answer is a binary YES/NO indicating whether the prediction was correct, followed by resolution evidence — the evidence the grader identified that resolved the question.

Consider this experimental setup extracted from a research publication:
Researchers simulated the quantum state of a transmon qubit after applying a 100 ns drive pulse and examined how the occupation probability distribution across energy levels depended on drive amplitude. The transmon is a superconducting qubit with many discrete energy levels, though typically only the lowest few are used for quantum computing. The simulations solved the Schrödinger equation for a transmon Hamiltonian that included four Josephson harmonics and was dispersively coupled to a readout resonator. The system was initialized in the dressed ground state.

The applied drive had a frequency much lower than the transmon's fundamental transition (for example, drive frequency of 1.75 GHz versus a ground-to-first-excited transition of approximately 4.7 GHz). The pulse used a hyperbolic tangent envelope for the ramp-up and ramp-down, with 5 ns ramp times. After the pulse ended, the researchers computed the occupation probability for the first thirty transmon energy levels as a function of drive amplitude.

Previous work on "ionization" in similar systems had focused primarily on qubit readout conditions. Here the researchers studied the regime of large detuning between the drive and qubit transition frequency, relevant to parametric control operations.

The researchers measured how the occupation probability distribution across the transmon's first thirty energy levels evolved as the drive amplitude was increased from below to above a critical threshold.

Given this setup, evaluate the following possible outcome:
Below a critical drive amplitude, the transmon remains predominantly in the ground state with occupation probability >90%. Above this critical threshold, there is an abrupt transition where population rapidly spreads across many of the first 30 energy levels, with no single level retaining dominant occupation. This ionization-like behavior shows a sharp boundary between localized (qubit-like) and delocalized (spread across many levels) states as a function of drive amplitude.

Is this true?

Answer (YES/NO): YES